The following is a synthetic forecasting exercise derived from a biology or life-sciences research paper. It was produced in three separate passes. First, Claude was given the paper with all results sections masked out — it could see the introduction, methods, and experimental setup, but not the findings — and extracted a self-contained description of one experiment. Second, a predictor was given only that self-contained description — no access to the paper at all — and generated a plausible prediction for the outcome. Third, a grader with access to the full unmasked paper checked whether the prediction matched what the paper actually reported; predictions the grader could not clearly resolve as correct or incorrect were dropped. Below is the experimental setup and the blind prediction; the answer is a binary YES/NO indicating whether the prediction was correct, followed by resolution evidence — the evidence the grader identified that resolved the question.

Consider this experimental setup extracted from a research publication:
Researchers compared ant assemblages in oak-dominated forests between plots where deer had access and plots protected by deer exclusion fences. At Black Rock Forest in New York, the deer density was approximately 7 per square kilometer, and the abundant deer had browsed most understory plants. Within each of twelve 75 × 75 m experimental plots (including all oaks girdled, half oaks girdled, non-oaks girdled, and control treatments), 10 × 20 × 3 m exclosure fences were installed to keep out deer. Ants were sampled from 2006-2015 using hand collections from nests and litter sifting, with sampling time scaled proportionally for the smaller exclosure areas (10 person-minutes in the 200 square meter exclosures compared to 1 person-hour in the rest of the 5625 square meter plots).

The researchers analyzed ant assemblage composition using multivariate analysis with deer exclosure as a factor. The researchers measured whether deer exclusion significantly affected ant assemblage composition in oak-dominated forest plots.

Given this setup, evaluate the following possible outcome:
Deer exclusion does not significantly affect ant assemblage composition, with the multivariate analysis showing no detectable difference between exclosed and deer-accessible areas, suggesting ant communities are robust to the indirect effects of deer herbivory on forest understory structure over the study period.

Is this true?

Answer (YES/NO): NO